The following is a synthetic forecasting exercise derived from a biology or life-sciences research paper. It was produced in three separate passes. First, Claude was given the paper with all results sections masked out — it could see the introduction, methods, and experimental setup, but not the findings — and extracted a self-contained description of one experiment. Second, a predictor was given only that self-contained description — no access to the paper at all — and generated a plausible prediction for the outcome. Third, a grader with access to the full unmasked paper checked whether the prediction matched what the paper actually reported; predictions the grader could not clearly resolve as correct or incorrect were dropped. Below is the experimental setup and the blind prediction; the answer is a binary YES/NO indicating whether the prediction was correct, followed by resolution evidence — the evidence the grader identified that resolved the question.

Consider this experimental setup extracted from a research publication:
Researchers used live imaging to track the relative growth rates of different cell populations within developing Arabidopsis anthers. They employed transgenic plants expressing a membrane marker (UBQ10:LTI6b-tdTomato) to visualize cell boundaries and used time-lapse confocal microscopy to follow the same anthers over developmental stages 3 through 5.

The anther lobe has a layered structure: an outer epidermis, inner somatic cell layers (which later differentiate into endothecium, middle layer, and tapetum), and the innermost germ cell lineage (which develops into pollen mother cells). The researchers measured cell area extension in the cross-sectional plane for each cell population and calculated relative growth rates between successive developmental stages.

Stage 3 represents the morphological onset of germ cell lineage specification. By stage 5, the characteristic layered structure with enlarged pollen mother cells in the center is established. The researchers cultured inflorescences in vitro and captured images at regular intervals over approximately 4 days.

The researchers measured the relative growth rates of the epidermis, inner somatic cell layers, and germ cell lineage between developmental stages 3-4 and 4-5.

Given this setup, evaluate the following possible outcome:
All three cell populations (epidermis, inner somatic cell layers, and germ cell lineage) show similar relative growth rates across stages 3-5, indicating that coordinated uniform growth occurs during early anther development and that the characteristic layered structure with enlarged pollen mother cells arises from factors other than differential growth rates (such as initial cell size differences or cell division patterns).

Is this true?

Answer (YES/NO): NO